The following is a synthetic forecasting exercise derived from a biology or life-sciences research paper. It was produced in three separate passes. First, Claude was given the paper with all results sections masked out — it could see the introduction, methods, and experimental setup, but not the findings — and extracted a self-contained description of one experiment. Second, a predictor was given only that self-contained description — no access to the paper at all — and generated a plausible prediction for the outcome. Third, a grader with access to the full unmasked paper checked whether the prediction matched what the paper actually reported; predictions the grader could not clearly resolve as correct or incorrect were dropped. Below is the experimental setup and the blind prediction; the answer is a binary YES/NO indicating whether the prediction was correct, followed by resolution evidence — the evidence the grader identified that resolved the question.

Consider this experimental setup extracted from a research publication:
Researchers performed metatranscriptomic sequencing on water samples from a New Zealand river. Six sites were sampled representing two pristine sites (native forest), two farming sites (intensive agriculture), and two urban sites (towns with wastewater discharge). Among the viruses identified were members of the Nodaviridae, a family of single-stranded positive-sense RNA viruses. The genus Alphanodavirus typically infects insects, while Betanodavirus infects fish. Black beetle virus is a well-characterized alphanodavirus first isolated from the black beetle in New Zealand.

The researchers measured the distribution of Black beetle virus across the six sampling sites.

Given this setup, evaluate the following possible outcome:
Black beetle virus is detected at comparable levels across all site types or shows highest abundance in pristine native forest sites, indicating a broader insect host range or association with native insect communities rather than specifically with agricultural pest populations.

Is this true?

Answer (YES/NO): NO